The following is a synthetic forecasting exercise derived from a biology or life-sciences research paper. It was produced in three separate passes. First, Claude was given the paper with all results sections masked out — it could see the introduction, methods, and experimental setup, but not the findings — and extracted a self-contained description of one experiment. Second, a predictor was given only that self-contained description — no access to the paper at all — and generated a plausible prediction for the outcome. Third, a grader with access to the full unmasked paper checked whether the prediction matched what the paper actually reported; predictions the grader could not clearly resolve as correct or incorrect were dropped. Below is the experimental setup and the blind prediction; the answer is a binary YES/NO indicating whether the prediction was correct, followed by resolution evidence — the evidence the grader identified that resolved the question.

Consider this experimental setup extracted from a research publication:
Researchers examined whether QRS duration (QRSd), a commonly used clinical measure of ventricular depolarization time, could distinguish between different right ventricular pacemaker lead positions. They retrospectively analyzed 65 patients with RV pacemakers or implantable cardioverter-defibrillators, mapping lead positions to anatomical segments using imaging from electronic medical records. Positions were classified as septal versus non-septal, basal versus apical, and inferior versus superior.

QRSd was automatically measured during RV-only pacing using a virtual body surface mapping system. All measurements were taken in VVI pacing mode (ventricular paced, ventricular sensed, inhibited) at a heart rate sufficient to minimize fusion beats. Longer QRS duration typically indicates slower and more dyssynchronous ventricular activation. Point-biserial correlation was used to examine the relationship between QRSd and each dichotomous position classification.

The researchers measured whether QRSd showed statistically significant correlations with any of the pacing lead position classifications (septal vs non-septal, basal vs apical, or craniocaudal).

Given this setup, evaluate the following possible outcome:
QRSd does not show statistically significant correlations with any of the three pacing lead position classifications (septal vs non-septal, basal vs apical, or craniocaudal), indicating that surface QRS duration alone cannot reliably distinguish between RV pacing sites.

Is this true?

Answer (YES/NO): NO